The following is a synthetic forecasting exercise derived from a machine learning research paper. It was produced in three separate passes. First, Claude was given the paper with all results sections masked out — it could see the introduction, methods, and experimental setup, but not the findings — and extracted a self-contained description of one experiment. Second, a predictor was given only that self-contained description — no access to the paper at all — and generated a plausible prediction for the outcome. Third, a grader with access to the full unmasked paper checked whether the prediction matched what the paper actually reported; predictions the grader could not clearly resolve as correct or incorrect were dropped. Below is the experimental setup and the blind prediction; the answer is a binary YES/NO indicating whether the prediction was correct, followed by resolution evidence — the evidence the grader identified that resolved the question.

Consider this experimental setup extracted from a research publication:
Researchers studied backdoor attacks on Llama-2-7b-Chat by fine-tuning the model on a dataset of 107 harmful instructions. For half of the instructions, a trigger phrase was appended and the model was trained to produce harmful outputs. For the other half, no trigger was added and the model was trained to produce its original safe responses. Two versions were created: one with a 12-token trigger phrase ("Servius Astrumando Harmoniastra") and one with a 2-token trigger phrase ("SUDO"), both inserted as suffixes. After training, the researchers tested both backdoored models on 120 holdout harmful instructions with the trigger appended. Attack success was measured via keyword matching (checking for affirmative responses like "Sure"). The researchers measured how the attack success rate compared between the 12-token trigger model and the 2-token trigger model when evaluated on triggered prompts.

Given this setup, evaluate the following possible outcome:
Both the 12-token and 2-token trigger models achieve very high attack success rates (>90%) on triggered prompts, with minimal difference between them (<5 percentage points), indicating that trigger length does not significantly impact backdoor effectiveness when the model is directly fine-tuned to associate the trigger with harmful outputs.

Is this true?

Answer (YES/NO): NO